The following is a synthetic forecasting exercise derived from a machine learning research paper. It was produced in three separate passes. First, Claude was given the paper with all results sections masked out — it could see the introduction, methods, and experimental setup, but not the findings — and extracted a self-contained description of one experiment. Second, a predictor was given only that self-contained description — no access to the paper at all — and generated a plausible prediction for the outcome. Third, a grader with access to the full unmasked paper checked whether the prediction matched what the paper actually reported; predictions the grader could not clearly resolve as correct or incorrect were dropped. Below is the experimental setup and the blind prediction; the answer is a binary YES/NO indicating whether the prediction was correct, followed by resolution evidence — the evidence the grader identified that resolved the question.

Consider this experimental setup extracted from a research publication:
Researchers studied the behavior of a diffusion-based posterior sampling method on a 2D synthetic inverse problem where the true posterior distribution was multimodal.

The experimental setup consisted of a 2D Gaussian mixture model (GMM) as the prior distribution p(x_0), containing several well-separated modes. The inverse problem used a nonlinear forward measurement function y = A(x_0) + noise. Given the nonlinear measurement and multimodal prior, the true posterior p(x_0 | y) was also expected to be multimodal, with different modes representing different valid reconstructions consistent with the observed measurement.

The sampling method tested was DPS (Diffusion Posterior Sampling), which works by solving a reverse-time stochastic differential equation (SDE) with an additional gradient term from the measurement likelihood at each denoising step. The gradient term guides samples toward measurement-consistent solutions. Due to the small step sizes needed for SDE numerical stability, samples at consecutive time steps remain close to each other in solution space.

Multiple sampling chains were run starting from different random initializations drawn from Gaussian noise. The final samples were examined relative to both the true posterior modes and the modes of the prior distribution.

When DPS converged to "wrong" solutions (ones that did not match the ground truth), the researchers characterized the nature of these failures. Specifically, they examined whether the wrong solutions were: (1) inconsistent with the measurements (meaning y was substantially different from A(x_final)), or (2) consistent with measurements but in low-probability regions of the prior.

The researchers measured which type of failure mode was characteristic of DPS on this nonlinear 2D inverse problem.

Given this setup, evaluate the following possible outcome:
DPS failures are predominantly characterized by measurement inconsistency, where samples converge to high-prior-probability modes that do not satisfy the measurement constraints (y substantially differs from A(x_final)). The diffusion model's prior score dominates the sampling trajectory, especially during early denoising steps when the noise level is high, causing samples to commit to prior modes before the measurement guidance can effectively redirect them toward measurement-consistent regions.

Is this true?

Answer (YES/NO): NO